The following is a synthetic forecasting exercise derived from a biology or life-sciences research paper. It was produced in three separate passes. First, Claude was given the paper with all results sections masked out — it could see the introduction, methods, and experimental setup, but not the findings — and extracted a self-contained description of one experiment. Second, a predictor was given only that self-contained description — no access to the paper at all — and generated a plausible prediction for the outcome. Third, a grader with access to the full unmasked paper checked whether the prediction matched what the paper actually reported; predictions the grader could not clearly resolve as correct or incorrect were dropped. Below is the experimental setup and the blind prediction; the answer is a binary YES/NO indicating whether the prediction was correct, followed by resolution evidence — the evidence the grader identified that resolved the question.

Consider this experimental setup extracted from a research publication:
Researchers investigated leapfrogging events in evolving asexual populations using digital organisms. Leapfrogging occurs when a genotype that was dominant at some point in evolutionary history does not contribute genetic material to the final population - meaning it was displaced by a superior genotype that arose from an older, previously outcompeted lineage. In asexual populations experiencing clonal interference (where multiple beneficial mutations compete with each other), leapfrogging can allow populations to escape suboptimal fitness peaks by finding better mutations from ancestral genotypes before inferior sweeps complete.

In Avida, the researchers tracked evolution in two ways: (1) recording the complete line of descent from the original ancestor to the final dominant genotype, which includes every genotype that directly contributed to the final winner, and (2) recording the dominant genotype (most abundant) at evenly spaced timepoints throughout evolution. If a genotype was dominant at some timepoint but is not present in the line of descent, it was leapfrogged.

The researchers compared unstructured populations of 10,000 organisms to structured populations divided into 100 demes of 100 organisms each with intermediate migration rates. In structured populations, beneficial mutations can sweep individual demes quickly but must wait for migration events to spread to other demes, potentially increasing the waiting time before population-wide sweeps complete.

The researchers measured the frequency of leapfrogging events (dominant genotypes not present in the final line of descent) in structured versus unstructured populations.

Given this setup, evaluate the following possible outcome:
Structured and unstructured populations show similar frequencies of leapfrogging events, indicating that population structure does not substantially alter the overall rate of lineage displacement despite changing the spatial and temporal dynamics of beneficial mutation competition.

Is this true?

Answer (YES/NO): NO